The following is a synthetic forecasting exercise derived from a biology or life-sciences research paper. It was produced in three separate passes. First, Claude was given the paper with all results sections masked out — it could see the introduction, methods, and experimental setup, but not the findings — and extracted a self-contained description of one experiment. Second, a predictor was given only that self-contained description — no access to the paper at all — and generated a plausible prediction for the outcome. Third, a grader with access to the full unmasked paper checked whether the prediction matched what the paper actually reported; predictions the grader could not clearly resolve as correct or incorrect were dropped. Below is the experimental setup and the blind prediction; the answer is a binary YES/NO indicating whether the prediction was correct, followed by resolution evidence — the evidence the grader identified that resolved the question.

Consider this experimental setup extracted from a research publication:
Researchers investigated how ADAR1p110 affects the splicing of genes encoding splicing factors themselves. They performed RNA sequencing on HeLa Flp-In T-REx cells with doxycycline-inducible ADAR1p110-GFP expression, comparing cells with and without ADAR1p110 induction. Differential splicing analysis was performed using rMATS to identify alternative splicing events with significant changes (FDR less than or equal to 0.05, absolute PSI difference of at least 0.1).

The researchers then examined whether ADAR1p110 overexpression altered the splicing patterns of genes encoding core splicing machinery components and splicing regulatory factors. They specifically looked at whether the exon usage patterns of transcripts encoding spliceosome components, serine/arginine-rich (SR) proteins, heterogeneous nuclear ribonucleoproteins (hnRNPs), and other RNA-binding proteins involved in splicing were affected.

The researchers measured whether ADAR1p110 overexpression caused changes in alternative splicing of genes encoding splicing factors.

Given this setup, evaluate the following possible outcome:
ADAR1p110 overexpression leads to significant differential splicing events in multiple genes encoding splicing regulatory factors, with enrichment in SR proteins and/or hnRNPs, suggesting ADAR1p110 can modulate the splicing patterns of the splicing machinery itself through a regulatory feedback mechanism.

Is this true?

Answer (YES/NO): YES